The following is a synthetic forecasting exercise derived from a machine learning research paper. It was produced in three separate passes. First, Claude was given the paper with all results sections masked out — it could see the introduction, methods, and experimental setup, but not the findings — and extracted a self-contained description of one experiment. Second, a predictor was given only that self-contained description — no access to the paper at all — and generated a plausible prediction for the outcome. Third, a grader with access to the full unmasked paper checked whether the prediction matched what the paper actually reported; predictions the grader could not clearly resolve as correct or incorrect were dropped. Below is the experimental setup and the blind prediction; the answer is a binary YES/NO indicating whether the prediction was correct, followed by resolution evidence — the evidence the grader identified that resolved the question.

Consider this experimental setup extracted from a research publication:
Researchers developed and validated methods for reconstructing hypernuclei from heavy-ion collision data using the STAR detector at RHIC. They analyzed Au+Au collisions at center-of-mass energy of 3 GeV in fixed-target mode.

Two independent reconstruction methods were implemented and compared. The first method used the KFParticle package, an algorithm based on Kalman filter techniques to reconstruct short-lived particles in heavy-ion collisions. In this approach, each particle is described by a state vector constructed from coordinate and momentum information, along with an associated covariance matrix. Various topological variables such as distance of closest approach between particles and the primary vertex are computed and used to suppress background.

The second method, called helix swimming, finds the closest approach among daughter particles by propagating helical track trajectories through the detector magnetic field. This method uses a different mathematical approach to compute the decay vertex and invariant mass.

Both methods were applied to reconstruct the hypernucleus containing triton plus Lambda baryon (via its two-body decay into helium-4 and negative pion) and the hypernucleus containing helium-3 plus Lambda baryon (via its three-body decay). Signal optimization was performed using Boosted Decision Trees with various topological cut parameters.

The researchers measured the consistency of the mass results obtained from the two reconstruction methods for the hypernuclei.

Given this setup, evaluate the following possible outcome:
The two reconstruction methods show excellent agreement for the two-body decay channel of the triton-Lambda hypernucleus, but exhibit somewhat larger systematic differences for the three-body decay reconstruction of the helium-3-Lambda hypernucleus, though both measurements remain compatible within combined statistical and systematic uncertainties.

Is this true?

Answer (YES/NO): NO